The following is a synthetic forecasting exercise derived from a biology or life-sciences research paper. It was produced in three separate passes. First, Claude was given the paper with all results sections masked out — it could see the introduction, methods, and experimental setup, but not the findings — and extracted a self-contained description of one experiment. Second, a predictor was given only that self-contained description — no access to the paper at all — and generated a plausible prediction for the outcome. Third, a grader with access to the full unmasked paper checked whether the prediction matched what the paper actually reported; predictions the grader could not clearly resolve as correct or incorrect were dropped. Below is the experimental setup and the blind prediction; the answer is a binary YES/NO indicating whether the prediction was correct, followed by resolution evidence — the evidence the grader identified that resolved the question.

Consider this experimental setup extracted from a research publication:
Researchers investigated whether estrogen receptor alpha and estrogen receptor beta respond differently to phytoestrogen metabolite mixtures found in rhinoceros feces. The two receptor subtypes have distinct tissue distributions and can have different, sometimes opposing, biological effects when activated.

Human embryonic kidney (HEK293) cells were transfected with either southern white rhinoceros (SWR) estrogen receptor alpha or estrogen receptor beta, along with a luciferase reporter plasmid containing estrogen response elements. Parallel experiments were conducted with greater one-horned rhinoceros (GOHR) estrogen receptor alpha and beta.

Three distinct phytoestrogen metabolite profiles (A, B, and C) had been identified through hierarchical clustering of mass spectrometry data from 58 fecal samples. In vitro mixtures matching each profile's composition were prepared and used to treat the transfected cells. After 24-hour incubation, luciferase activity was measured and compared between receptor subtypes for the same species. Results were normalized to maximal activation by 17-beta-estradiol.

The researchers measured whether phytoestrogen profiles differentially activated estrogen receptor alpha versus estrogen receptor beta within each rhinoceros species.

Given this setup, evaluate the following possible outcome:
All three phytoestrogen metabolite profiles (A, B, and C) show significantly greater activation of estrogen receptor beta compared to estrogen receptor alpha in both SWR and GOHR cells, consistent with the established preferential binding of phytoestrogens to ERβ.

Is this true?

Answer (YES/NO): NO